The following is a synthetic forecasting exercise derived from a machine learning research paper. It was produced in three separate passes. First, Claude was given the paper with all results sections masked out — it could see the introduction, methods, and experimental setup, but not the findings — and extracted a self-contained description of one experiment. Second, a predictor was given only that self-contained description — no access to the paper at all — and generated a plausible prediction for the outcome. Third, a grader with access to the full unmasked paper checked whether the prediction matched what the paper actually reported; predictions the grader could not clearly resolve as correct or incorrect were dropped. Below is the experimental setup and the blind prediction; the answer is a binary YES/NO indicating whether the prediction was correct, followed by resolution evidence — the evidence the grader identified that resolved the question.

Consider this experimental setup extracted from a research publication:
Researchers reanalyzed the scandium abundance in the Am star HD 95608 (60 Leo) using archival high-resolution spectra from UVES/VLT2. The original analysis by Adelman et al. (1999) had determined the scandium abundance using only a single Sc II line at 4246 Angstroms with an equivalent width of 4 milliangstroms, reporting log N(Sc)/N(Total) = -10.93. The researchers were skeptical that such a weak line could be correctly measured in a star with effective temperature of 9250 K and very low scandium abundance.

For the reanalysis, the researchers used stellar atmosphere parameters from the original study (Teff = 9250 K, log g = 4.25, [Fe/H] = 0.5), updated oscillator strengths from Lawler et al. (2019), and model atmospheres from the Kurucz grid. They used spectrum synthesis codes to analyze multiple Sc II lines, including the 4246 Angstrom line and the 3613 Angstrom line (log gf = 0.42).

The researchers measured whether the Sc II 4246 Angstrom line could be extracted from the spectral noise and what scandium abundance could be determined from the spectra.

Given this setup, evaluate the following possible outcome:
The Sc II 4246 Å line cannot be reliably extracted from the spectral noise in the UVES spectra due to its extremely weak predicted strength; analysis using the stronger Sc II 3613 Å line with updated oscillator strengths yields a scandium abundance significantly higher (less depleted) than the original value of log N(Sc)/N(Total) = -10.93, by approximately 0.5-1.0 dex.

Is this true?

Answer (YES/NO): NO